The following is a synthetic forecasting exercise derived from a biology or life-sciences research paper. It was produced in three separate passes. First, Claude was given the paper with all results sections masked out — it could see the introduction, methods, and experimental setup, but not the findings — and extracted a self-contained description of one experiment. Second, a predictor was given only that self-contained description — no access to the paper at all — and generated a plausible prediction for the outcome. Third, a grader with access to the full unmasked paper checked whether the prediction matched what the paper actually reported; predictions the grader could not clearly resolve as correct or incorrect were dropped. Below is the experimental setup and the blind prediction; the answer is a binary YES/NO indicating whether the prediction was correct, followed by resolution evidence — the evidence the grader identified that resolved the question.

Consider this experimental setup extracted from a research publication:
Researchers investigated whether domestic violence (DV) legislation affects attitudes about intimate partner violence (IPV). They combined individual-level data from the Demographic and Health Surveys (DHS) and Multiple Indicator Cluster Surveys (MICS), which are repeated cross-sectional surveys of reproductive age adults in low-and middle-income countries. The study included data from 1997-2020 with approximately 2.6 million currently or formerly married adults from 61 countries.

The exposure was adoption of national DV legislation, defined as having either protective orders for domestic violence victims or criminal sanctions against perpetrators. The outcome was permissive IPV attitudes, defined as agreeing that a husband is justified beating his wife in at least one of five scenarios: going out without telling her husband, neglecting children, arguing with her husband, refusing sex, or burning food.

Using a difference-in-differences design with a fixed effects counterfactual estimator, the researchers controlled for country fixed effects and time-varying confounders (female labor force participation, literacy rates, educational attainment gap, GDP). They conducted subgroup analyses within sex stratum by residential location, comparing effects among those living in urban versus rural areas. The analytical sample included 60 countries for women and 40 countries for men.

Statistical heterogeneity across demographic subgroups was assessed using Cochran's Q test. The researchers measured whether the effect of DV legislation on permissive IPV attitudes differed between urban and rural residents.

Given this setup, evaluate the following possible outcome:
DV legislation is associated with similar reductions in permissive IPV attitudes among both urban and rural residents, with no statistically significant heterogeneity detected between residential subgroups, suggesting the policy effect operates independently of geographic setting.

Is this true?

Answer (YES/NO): YES